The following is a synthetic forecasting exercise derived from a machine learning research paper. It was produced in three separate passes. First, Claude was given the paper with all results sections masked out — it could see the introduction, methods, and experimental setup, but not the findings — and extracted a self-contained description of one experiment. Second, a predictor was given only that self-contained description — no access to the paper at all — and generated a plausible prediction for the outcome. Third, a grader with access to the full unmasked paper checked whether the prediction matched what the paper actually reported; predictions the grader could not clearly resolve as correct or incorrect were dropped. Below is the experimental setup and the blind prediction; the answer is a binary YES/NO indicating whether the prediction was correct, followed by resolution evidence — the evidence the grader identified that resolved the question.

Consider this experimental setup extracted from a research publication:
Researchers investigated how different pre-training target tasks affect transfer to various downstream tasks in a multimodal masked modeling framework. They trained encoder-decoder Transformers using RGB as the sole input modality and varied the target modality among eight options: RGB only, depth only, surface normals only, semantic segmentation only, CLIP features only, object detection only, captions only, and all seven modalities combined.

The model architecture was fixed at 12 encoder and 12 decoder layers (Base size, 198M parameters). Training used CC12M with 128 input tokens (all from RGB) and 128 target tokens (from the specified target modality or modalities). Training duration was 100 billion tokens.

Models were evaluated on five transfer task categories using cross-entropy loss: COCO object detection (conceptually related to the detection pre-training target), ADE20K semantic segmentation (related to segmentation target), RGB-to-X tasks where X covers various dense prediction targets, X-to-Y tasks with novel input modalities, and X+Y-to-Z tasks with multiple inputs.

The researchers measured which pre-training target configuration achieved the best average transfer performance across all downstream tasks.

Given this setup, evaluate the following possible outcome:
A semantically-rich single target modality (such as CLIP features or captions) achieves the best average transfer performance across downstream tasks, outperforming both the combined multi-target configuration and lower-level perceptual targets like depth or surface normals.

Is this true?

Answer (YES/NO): NO